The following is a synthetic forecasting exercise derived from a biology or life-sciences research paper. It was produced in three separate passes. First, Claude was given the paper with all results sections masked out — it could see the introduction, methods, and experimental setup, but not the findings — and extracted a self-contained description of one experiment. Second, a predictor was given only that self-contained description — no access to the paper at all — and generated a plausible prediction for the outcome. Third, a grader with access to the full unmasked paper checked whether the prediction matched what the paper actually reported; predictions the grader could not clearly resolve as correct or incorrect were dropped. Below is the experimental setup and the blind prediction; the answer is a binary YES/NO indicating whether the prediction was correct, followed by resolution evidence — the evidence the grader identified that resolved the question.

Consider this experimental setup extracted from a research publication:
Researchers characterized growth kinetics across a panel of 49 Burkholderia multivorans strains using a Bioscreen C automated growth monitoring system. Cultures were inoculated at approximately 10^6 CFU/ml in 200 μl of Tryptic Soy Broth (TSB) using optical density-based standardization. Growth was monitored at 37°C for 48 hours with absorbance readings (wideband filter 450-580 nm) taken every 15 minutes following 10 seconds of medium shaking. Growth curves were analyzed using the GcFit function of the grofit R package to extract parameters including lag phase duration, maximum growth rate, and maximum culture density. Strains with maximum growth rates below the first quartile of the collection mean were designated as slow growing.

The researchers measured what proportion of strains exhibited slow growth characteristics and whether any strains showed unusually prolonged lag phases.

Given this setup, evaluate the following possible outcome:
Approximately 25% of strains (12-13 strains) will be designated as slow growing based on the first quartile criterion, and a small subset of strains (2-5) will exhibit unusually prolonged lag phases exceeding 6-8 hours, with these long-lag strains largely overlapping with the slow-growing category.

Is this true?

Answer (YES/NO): NO